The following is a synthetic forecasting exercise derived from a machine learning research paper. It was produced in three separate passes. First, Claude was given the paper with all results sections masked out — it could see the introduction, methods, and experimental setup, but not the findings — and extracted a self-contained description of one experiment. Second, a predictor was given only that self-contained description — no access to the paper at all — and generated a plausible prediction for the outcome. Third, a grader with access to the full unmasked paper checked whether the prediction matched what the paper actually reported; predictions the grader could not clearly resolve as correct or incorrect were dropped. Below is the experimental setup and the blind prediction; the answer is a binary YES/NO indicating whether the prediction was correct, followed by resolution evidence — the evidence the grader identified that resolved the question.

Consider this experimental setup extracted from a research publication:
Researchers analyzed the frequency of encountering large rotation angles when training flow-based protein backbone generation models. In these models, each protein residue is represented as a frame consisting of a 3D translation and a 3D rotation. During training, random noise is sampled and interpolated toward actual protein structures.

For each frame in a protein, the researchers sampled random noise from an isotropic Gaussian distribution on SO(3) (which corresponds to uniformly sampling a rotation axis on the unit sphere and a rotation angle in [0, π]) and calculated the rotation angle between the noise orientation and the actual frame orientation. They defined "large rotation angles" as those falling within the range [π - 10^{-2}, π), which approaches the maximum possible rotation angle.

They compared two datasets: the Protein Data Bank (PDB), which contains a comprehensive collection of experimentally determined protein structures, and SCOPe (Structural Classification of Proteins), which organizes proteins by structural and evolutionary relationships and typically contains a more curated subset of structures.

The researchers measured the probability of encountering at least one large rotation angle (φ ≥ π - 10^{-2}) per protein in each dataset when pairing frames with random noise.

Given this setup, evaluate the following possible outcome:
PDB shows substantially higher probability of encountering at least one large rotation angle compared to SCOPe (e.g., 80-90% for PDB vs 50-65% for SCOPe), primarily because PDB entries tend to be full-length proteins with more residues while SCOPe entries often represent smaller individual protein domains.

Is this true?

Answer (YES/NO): NO